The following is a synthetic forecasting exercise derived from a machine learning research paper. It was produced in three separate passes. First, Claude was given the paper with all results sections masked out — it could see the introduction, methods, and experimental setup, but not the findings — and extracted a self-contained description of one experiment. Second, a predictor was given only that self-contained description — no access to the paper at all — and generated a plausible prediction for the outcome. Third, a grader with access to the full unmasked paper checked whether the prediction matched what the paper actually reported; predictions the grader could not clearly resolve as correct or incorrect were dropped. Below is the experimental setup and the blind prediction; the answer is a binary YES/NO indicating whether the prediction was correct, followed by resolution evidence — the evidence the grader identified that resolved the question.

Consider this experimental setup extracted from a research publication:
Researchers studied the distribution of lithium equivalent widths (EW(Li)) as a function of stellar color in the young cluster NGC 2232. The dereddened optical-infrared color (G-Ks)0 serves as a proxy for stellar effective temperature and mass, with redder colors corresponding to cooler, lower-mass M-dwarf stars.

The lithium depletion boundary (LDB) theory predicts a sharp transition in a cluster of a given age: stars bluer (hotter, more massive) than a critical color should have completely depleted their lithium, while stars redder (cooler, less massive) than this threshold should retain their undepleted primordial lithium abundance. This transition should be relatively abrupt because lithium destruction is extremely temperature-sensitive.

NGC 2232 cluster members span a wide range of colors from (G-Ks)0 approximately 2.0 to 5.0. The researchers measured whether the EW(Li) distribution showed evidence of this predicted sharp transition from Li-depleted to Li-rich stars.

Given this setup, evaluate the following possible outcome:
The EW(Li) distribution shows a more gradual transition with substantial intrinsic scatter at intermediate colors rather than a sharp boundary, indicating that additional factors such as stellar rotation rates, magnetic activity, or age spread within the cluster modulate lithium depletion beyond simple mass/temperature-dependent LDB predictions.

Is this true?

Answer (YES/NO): NO